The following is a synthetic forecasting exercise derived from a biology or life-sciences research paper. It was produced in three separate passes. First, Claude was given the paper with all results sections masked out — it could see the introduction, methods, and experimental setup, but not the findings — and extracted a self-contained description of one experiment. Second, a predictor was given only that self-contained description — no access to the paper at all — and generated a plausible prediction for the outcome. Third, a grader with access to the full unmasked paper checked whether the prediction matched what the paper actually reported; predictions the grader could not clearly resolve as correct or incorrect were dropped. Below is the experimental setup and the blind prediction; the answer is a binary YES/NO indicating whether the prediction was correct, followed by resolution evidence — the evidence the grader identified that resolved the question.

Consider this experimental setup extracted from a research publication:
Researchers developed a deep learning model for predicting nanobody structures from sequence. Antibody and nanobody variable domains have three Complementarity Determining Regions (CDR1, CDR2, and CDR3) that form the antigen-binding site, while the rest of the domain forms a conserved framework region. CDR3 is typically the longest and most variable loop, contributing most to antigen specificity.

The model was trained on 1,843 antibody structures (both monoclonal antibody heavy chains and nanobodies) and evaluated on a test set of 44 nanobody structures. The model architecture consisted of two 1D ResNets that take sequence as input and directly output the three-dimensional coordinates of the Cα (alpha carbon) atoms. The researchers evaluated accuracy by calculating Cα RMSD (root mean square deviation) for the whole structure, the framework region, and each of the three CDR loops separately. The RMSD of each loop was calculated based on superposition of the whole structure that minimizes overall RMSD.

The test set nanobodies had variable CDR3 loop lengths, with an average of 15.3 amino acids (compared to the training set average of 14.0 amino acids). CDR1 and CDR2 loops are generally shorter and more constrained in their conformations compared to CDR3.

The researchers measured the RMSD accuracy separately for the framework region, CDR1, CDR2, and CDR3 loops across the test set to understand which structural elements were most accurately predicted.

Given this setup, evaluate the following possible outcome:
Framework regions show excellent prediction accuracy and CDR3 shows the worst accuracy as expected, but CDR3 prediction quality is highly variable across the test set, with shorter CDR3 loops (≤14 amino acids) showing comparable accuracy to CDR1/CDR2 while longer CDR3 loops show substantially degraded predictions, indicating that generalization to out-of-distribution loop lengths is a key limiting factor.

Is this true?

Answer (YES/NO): NO